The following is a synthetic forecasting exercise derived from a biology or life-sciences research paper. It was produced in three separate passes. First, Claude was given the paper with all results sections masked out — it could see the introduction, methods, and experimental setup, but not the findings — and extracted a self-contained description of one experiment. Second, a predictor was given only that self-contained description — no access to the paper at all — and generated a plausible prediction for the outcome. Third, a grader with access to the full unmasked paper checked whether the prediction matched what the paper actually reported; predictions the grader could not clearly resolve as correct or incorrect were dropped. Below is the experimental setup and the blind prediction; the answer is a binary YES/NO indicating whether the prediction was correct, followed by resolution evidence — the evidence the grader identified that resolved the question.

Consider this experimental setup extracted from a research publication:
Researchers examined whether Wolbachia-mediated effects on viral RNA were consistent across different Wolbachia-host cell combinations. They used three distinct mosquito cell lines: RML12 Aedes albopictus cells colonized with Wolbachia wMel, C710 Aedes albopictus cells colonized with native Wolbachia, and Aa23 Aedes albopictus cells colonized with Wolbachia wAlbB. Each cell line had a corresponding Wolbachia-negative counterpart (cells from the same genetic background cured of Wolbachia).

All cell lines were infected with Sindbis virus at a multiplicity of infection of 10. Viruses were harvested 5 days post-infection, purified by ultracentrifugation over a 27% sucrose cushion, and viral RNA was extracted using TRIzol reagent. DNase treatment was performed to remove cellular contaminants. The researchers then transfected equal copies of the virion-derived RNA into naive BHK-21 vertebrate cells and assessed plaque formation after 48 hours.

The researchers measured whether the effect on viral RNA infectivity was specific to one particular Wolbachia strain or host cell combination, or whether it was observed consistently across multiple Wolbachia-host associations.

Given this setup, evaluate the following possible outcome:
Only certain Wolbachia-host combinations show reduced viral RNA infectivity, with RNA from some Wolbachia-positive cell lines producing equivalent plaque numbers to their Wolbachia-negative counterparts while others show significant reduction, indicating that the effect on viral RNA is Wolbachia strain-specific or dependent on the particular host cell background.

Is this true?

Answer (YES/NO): NO